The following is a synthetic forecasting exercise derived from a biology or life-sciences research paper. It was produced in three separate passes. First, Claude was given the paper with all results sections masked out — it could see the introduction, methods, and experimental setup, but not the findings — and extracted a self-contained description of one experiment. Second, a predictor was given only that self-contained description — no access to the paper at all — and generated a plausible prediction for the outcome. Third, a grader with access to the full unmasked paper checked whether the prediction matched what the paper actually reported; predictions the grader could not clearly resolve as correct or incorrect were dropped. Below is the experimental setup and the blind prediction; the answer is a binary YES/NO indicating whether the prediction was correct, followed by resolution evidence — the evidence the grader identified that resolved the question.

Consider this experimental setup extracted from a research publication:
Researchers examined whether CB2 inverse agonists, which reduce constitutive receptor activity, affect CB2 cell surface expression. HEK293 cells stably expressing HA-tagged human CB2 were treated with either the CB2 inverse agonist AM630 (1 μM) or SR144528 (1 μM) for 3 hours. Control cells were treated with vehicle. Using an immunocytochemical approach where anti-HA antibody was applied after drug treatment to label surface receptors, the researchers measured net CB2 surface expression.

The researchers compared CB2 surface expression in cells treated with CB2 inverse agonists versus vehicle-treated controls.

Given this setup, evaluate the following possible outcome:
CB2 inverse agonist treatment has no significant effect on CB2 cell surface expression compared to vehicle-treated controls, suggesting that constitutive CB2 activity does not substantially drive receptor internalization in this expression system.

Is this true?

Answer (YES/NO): NO